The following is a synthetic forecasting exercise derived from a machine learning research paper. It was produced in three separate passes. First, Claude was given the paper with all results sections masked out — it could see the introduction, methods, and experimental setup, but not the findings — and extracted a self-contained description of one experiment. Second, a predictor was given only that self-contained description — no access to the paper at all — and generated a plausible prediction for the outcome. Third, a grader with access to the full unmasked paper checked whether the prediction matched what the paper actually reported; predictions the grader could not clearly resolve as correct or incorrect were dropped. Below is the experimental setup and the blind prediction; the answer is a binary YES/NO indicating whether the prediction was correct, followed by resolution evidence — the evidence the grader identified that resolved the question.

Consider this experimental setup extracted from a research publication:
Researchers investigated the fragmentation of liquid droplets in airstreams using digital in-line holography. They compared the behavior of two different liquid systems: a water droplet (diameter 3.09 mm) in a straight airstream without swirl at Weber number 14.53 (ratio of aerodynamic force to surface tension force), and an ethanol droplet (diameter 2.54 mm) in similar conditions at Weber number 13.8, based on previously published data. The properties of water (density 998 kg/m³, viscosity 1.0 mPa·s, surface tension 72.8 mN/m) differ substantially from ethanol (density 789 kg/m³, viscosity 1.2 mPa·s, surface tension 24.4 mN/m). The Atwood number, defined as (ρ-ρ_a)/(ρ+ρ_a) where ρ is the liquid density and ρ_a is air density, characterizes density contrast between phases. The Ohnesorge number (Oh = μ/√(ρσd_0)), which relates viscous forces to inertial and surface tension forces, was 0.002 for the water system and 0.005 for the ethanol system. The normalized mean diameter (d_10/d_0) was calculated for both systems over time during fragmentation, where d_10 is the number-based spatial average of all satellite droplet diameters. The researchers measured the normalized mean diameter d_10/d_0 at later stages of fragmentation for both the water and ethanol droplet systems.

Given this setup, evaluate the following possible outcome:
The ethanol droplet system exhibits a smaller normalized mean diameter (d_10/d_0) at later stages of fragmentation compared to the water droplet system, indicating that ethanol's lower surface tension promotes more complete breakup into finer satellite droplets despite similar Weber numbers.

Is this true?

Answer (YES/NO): NO